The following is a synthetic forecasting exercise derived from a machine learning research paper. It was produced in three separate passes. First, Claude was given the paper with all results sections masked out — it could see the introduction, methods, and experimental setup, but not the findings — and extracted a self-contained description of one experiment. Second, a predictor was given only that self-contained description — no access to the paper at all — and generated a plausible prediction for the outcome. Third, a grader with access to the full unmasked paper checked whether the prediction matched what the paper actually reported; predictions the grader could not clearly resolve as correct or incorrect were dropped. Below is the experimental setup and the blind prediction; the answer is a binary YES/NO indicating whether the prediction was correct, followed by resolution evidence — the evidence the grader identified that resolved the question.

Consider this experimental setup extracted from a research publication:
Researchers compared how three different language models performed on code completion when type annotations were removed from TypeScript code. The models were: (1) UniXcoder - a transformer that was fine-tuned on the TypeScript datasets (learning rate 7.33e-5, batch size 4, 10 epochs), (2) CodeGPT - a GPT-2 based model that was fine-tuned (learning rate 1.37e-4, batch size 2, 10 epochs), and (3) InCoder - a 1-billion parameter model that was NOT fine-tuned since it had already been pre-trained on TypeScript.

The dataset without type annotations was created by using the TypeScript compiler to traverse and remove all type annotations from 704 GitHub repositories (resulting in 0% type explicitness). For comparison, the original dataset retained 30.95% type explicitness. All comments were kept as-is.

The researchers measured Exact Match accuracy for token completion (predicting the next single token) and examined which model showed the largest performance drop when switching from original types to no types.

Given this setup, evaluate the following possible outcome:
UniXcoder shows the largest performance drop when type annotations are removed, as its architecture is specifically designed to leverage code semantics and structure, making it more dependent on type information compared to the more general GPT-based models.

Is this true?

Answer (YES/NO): NO